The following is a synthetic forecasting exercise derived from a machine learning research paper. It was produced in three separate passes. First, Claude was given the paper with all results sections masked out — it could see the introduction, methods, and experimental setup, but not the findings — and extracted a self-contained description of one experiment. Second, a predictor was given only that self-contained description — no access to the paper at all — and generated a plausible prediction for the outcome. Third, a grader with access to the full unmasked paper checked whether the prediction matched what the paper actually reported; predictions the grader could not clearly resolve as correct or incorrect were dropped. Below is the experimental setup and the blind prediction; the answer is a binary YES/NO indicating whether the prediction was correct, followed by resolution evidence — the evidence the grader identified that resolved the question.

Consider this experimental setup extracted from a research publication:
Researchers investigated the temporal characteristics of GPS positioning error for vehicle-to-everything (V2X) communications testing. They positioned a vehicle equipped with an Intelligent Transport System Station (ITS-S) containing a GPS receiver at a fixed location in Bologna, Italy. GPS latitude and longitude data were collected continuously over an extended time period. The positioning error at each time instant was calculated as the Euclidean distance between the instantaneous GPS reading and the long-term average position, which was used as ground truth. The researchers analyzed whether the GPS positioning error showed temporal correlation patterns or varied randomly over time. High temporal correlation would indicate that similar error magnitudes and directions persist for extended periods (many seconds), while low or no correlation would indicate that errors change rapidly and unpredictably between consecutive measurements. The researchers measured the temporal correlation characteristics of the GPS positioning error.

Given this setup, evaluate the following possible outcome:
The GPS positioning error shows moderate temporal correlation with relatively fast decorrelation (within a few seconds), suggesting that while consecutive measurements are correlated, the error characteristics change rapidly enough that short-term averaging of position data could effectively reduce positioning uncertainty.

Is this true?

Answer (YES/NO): NO